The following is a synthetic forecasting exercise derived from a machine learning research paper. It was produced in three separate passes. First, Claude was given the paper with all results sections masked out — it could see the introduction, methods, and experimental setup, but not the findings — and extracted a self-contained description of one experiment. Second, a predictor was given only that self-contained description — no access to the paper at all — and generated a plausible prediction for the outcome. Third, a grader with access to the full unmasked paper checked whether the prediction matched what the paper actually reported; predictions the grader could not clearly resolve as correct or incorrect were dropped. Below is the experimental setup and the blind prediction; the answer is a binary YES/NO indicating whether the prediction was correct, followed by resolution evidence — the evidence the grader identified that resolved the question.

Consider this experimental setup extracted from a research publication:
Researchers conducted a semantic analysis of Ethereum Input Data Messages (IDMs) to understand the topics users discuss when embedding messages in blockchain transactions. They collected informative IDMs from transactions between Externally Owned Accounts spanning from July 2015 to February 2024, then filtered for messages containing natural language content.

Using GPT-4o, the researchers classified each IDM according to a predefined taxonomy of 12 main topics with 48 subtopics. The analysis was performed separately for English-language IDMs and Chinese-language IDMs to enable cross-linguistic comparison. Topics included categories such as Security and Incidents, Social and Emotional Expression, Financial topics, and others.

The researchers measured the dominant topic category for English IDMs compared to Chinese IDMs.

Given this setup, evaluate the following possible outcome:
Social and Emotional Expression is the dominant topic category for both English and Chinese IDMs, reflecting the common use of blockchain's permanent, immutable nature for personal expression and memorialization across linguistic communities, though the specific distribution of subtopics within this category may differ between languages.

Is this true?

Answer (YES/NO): NO